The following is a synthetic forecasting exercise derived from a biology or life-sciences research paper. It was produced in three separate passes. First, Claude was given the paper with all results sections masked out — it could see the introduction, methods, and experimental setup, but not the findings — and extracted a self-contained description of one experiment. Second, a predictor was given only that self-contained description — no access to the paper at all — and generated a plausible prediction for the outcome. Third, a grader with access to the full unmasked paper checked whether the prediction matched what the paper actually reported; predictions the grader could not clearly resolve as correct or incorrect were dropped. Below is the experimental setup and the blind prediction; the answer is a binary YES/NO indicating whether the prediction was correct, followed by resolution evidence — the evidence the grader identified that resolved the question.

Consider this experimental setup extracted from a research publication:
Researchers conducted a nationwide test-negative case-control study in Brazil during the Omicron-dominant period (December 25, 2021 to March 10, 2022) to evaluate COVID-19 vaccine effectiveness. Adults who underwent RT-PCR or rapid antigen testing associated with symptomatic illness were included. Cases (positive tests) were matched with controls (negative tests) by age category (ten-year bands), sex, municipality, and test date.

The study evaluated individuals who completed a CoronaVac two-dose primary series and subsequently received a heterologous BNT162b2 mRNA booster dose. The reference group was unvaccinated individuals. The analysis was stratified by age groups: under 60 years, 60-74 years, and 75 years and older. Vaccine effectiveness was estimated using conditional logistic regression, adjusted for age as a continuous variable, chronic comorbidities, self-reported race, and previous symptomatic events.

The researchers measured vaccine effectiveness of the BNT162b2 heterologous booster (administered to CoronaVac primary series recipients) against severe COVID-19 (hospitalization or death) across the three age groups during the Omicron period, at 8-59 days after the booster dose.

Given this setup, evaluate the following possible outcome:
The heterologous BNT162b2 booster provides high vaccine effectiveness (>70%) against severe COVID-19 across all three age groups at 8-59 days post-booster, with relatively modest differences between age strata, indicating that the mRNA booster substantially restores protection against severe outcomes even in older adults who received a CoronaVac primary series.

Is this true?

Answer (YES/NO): YES